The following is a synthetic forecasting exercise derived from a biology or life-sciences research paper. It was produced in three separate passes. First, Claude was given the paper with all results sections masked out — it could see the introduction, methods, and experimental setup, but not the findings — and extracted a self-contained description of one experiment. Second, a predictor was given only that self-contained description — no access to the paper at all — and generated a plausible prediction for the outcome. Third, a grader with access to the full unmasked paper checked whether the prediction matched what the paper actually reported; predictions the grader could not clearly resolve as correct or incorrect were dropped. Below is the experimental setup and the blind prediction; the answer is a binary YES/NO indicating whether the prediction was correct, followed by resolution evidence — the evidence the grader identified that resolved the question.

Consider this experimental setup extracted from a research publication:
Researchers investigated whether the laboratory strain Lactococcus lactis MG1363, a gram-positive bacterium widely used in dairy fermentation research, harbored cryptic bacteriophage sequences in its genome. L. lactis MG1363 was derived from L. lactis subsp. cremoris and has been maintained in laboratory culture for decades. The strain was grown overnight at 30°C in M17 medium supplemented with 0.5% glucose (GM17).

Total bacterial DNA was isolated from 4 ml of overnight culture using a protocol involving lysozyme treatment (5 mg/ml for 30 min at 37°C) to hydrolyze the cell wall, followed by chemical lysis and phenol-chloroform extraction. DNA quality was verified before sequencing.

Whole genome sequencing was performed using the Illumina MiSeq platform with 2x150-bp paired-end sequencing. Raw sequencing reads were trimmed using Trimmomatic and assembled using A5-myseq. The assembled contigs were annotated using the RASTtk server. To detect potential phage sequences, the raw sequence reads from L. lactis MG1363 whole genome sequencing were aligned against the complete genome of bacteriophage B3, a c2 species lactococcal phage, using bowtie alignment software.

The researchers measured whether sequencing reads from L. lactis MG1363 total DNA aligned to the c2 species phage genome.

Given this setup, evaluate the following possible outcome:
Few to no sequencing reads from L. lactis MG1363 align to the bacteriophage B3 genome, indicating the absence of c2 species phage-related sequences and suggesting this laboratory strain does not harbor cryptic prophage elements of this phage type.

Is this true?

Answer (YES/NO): NO